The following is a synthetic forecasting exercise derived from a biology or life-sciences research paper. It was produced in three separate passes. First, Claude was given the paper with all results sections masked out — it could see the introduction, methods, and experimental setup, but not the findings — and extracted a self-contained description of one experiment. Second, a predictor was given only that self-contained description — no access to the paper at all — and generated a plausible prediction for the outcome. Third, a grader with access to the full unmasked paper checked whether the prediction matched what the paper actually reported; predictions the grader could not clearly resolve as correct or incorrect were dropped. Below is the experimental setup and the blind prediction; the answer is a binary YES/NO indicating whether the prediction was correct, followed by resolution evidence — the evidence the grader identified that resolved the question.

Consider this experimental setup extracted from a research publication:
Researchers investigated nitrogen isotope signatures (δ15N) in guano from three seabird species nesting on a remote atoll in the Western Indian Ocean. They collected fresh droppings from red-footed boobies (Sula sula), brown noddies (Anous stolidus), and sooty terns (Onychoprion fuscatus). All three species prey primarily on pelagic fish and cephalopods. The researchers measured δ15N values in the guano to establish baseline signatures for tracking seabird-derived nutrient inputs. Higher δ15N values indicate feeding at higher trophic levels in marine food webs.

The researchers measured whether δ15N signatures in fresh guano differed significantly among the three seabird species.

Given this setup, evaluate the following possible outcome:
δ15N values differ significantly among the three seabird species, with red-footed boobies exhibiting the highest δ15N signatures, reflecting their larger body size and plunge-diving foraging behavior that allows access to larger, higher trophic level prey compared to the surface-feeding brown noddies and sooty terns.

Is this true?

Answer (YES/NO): NO